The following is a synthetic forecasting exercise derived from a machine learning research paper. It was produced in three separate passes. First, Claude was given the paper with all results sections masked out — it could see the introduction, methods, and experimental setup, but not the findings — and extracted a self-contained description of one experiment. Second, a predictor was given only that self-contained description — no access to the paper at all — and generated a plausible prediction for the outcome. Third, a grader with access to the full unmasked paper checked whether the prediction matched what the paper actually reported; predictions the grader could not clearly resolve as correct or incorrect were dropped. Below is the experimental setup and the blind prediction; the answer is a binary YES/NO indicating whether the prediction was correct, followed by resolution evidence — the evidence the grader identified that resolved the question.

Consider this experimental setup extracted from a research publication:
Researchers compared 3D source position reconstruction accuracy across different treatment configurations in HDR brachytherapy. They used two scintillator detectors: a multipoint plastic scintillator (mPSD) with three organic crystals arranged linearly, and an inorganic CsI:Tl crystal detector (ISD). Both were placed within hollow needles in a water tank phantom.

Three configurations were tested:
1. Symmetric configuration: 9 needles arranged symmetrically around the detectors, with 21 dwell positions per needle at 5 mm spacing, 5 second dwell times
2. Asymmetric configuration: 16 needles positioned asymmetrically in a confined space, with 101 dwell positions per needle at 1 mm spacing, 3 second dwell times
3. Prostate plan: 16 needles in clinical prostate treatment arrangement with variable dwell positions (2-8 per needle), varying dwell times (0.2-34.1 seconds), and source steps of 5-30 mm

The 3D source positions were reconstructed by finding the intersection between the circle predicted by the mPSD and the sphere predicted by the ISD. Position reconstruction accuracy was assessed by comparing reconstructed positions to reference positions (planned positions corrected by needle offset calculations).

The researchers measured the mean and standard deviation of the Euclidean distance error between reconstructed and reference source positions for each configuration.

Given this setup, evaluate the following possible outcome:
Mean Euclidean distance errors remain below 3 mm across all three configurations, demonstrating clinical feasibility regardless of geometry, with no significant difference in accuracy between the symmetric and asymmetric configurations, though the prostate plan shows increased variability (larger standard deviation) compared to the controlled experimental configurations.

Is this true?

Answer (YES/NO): NO